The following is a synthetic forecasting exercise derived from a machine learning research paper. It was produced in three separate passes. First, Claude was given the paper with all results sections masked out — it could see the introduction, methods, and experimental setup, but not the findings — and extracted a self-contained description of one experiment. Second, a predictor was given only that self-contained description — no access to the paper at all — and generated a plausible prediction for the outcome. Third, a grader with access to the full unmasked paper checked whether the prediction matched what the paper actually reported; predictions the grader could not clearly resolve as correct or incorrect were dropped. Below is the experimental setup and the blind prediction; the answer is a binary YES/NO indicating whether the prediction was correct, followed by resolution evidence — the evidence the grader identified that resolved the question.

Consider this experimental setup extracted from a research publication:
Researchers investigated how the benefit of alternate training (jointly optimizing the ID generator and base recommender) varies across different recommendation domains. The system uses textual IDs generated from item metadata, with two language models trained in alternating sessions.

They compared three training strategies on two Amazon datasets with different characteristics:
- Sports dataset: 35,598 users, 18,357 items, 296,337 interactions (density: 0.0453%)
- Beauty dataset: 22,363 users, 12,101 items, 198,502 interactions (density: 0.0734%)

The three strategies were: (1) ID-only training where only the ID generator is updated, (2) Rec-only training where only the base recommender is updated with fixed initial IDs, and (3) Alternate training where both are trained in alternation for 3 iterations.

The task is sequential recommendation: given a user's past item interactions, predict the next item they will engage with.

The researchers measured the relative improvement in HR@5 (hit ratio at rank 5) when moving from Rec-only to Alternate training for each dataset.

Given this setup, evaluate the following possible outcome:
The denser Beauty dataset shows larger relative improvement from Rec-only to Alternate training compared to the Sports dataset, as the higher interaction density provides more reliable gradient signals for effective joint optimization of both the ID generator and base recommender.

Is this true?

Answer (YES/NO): NO